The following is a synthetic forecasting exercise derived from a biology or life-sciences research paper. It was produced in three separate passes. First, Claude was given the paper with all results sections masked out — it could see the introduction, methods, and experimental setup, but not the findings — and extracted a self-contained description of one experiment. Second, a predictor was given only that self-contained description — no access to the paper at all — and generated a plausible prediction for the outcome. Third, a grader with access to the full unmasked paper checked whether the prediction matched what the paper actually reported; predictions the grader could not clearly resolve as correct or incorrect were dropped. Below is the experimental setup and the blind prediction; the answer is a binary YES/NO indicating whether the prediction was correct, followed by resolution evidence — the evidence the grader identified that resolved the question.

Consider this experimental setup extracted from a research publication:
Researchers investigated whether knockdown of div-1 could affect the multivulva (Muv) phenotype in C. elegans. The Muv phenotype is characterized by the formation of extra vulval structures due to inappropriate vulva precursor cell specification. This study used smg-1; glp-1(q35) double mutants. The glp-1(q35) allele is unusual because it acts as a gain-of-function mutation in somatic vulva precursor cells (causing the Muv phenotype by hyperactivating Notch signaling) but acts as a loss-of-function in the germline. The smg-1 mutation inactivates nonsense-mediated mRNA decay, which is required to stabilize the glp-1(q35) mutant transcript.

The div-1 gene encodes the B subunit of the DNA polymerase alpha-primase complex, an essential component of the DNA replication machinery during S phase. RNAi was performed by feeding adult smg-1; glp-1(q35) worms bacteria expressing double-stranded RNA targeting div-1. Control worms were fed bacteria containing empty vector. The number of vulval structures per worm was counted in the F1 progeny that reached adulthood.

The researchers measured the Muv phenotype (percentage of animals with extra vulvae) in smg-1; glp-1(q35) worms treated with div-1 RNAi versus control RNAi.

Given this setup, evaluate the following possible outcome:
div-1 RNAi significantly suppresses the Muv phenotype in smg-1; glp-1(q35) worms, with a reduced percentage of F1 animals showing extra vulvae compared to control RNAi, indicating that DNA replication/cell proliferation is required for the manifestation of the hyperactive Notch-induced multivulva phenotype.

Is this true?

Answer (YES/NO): YES